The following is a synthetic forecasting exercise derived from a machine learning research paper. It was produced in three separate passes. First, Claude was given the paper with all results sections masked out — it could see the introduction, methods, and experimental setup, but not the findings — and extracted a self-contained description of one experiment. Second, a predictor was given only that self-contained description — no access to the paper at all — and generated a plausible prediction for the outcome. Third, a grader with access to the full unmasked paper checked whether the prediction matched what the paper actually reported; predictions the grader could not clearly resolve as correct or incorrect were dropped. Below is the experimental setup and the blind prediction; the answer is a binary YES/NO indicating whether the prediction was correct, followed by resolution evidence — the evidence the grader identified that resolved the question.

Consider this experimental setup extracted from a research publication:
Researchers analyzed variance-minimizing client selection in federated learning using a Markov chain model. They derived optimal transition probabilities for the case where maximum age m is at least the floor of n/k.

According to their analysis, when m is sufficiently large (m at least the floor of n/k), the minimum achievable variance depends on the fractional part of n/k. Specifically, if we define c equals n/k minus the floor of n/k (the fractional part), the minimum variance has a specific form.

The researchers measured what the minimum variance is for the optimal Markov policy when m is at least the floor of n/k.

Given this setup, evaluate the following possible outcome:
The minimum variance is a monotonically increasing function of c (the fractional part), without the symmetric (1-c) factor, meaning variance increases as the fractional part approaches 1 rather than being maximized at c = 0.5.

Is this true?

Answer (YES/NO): NO